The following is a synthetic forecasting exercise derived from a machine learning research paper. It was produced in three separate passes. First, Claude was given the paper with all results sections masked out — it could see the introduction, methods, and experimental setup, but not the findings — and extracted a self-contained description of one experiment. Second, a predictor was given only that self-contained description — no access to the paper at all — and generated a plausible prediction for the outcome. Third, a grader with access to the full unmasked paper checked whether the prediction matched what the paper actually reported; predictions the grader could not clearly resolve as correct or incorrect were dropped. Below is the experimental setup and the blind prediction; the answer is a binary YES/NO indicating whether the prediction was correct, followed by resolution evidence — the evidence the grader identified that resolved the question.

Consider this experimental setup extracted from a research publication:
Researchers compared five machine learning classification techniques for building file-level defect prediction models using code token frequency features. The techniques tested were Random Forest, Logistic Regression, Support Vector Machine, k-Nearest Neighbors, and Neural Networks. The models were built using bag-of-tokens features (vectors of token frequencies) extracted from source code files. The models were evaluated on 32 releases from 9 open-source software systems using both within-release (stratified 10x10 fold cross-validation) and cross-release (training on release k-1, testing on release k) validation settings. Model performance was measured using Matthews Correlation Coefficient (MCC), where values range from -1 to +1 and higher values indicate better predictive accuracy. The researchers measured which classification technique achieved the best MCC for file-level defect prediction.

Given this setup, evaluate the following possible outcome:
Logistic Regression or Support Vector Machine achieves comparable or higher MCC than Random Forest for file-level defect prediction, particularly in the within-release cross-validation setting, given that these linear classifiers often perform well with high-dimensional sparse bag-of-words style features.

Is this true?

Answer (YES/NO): YES